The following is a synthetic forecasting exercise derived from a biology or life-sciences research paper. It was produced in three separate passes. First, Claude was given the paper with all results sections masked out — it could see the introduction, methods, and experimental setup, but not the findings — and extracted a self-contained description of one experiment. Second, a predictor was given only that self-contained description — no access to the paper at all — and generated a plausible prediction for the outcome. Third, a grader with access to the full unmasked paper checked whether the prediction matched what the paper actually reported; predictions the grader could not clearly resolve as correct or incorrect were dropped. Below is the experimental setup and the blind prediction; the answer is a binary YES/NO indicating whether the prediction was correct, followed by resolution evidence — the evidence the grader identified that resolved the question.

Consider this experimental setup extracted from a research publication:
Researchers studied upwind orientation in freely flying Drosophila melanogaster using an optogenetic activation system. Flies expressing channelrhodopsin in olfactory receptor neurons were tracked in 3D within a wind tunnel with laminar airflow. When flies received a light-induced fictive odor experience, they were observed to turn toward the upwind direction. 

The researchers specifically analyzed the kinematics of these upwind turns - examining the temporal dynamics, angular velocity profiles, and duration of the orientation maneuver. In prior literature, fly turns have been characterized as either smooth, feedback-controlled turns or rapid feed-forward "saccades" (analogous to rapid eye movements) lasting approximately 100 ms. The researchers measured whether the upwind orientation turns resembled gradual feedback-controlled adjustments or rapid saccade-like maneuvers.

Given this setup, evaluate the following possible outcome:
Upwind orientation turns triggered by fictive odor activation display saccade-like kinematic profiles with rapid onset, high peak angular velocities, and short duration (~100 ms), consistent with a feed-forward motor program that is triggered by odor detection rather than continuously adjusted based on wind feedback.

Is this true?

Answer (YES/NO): YES